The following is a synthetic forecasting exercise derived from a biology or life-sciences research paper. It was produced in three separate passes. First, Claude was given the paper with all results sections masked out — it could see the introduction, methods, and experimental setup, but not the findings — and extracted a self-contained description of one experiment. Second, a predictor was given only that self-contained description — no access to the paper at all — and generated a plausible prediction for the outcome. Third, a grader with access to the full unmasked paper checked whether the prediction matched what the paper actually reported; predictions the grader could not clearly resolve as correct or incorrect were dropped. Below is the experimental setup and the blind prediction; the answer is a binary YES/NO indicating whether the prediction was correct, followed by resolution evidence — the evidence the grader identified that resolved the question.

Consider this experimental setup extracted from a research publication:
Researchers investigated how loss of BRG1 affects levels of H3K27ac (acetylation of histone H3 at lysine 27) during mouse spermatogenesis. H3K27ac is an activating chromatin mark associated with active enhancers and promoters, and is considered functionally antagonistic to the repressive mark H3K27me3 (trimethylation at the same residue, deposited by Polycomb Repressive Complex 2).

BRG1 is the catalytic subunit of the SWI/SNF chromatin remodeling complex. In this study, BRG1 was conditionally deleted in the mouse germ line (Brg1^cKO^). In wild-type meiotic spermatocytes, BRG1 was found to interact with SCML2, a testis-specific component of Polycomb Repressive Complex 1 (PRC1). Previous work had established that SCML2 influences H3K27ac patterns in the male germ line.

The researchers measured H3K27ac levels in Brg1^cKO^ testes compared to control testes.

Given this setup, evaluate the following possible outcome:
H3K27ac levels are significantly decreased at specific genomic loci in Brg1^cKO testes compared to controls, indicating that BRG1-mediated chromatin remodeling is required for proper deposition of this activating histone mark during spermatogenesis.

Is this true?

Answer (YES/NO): YES